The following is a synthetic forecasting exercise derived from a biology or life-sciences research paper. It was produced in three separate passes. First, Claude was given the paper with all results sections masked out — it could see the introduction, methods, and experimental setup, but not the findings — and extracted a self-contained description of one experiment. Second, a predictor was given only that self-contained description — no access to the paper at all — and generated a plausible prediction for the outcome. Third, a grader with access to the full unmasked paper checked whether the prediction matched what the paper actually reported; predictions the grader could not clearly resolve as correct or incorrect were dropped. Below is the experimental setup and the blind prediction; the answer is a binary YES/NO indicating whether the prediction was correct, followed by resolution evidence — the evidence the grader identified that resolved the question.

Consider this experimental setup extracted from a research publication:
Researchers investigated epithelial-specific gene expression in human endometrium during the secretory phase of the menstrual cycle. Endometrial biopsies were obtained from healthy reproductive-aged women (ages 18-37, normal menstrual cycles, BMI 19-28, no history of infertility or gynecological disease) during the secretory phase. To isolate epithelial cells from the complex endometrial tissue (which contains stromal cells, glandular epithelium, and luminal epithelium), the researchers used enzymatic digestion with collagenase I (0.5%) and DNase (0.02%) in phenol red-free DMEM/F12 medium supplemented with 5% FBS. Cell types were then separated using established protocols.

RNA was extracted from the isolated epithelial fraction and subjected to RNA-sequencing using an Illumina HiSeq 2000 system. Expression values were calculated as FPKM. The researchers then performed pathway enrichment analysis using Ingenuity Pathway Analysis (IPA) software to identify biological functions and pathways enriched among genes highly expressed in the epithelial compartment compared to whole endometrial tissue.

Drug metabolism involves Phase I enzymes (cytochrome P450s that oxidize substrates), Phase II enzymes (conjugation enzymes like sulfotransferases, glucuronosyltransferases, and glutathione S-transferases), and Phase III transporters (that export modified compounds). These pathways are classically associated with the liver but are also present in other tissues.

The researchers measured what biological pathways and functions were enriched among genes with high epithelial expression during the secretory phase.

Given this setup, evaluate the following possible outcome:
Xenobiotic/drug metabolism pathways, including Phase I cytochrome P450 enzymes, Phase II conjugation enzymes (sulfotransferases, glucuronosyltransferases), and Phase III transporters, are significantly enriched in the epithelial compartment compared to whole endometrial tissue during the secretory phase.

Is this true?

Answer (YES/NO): NO